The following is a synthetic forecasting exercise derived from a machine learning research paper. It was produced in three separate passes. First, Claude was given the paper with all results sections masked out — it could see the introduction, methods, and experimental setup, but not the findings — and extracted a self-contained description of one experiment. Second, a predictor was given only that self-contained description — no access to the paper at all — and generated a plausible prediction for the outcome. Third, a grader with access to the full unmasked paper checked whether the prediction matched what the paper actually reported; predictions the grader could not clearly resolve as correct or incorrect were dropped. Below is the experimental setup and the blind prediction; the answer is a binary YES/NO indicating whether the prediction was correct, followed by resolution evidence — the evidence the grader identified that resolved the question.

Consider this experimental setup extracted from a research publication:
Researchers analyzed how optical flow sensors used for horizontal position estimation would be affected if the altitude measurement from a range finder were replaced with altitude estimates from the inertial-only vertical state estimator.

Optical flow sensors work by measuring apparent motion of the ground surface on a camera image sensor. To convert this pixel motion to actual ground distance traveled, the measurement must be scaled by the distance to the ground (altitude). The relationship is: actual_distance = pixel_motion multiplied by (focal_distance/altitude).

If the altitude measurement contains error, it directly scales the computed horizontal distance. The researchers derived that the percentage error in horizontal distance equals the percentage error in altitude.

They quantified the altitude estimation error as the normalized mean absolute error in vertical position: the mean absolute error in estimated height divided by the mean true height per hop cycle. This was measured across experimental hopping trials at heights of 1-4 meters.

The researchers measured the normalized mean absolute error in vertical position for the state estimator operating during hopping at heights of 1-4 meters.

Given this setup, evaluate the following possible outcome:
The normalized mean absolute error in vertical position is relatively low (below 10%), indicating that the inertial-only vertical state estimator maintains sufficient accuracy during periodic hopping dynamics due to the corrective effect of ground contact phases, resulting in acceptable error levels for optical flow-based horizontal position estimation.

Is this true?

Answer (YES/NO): NO